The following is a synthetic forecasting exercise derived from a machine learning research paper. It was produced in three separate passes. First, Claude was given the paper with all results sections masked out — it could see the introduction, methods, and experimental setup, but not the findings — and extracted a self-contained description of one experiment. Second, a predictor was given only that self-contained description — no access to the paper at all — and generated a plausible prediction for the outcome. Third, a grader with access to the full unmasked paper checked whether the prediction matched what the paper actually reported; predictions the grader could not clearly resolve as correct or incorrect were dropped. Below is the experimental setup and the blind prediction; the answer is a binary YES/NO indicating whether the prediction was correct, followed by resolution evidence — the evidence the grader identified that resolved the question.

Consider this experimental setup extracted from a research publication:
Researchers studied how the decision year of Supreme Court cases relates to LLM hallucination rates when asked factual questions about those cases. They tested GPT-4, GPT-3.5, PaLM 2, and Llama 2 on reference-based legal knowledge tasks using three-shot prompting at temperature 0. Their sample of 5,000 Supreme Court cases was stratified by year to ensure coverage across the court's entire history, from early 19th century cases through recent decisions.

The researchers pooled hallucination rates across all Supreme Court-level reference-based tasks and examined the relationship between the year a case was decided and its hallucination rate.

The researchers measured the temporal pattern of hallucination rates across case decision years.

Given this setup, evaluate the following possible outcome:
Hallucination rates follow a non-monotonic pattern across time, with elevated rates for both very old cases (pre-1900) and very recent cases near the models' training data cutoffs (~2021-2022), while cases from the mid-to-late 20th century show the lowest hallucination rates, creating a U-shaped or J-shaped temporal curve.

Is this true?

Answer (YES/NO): YES